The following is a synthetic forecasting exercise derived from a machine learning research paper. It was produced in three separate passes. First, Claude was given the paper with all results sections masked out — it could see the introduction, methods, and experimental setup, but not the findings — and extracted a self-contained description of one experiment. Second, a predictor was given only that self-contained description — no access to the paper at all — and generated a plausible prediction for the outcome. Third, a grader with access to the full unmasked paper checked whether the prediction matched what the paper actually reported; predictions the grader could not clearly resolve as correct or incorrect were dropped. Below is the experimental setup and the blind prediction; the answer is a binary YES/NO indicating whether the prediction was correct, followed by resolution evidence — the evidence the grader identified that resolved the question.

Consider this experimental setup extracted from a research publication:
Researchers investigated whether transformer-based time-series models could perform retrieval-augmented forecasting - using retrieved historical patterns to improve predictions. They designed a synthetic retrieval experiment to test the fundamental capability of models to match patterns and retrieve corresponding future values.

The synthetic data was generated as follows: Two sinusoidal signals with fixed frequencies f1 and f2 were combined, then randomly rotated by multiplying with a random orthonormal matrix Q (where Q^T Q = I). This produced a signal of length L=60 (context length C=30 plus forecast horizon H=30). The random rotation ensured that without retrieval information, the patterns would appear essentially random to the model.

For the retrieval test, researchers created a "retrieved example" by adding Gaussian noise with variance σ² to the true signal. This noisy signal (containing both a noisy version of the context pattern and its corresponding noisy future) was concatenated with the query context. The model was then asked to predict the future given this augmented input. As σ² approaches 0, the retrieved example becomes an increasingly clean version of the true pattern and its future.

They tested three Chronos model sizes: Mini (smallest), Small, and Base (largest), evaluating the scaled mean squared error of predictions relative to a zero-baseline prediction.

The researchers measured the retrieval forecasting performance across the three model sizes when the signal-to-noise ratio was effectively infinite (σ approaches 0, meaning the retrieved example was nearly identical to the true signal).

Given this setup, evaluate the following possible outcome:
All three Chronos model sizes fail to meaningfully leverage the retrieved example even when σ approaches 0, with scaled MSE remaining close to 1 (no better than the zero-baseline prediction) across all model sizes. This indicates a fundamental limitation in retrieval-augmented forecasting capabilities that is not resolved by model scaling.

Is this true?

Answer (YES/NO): NO